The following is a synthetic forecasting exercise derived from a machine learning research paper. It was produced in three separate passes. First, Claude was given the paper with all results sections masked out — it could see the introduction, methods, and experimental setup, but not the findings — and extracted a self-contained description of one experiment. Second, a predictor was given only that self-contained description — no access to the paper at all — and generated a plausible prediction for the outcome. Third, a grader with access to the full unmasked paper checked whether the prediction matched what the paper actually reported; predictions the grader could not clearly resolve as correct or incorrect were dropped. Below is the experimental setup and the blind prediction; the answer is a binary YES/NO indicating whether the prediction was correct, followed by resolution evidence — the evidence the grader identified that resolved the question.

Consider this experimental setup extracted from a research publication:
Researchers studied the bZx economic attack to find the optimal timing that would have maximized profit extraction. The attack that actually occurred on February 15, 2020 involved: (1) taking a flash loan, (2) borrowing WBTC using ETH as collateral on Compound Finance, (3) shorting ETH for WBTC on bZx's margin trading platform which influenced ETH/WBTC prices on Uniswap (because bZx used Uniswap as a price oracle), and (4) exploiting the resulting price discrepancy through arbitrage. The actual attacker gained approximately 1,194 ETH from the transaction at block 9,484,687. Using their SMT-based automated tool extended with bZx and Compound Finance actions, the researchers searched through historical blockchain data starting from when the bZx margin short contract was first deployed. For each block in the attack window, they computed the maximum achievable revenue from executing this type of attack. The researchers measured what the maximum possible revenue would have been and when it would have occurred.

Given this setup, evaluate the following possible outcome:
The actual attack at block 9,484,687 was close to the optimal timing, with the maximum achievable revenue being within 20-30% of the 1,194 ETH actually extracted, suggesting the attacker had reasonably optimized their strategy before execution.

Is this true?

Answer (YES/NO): NO